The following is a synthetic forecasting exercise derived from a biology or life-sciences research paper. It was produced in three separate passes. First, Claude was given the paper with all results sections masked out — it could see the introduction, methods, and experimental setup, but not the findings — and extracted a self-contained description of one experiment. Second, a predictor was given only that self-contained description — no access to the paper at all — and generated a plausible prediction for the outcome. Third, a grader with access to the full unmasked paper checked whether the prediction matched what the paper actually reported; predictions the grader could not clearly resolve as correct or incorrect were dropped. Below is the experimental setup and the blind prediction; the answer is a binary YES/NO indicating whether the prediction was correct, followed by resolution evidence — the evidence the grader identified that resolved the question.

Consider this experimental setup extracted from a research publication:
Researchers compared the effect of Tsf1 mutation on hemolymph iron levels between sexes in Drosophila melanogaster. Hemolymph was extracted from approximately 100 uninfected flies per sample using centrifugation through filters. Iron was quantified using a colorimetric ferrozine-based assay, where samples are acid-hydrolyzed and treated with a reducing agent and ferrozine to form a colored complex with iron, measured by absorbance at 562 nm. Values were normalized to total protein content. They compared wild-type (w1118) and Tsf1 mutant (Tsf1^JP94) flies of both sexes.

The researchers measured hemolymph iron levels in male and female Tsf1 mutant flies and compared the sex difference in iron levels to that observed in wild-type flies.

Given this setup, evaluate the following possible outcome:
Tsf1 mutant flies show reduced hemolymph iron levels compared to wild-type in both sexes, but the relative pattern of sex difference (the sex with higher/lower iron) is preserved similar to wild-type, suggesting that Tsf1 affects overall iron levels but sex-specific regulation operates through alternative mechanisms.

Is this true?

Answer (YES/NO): NO